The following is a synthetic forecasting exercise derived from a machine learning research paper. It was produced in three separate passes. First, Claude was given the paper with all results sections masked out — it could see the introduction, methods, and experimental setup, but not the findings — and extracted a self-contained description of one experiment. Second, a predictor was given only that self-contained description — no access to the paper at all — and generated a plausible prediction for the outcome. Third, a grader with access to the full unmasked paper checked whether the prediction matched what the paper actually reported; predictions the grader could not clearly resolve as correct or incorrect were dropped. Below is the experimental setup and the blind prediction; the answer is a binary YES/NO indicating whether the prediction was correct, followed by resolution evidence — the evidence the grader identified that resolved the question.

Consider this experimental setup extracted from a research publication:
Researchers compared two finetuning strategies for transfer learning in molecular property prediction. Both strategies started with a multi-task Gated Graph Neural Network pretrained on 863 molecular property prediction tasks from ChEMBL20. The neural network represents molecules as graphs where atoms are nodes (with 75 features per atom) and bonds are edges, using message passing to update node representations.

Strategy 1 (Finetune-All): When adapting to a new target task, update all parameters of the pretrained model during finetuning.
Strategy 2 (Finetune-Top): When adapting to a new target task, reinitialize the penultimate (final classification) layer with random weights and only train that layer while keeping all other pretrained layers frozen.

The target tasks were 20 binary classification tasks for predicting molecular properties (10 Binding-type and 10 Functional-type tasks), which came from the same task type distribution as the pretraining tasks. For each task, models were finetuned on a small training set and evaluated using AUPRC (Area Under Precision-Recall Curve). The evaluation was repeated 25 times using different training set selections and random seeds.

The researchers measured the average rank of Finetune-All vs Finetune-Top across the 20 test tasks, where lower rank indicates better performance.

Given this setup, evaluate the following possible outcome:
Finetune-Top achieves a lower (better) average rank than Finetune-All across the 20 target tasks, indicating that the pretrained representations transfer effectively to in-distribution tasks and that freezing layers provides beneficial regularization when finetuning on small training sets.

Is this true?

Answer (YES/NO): NO